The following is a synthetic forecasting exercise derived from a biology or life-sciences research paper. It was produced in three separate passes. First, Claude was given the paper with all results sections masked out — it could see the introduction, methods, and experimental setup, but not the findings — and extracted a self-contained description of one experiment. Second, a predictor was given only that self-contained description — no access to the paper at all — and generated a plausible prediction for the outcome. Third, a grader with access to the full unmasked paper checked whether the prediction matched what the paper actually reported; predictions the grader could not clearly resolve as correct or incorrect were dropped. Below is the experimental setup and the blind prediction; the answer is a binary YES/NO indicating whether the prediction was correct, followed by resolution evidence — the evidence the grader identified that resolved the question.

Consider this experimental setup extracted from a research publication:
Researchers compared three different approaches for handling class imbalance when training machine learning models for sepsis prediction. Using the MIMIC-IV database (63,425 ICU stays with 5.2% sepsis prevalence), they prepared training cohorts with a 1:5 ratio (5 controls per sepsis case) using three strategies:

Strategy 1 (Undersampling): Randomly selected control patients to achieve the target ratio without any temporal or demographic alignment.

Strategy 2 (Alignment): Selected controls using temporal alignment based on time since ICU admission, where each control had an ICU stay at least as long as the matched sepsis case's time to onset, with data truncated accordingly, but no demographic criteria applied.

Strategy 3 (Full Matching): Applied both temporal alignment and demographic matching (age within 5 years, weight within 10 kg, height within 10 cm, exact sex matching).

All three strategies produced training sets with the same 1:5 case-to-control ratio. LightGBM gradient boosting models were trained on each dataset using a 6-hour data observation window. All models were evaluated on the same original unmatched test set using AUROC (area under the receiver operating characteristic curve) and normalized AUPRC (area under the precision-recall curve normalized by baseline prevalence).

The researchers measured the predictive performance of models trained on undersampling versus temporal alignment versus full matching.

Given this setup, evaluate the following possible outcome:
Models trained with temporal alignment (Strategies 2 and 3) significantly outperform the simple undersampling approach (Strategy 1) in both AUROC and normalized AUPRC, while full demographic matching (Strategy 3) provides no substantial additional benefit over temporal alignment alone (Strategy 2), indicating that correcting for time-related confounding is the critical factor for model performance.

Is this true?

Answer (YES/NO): NO